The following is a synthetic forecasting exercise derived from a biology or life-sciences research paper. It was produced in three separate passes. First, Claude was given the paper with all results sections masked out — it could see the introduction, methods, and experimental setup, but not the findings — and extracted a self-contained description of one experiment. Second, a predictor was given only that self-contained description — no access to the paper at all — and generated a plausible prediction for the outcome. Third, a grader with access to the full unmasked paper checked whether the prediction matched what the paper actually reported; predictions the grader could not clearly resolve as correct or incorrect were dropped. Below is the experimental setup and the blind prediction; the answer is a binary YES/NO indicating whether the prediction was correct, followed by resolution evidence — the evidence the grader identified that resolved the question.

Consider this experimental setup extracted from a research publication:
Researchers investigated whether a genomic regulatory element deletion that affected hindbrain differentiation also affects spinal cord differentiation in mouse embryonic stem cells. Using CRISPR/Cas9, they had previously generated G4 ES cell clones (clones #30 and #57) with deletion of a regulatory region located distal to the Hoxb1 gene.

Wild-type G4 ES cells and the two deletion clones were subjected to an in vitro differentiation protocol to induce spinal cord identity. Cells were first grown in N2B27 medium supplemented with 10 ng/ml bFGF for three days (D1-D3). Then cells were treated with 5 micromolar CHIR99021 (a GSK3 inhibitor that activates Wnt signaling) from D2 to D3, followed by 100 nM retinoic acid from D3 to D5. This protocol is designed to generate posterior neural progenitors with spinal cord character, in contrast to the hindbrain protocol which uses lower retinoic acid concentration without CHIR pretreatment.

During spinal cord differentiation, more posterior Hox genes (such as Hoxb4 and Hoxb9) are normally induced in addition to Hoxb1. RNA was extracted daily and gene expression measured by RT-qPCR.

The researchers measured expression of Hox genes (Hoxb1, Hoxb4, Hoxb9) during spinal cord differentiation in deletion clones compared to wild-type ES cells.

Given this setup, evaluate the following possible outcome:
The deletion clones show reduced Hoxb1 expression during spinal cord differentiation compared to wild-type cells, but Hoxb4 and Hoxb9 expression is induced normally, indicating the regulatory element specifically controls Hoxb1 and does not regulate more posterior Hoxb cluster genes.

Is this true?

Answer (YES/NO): NO